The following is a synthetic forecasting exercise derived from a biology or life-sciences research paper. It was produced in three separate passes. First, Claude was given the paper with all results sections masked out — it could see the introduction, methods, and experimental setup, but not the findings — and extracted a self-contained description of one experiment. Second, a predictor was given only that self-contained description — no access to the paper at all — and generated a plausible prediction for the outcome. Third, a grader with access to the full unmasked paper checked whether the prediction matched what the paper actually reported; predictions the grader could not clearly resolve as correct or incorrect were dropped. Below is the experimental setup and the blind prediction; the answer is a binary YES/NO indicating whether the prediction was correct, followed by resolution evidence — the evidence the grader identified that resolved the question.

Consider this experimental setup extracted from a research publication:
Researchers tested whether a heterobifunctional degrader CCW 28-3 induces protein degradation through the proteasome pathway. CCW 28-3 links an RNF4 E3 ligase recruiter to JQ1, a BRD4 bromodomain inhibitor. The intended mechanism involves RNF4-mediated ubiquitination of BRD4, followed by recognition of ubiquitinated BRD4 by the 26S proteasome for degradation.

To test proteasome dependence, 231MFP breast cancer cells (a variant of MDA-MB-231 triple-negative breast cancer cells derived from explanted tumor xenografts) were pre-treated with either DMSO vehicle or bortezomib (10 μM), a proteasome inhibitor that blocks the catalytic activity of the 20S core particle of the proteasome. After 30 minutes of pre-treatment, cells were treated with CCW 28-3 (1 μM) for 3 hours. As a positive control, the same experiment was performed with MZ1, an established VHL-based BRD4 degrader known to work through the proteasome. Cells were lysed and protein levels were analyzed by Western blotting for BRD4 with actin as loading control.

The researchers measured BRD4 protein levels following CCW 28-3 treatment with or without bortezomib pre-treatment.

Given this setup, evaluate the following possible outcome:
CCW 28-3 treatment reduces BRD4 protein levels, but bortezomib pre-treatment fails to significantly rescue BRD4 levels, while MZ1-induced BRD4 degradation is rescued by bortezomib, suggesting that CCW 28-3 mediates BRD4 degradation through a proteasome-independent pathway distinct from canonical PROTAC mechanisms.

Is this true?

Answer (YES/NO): NO